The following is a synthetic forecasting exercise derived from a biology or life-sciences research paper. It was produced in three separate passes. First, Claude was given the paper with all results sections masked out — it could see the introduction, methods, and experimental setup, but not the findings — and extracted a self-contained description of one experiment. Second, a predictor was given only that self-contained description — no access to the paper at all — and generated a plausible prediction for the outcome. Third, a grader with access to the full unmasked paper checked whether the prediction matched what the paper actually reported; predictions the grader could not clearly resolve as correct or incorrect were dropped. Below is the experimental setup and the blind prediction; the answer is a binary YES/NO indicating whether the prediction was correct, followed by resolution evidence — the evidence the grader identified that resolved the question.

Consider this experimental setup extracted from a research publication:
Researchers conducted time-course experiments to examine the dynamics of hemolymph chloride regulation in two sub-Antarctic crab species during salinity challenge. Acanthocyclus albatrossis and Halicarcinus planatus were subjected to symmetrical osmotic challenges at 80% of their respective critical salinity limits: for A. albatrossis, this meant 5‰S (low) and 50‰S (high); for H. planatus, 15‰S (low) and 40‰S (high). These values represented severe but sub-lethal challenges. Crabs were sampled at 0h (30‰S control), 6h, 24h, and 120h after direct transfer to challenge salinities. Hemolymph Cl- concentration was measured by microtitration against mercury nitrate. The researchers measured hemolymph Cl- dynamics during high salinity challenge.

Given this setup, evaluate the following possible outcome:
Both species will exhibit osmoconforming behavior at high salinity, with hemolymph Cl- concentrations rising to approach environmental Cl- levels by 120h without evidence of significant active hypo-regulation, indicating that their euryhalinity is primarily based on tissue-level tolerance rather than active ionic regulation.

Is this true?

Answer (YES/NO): NO